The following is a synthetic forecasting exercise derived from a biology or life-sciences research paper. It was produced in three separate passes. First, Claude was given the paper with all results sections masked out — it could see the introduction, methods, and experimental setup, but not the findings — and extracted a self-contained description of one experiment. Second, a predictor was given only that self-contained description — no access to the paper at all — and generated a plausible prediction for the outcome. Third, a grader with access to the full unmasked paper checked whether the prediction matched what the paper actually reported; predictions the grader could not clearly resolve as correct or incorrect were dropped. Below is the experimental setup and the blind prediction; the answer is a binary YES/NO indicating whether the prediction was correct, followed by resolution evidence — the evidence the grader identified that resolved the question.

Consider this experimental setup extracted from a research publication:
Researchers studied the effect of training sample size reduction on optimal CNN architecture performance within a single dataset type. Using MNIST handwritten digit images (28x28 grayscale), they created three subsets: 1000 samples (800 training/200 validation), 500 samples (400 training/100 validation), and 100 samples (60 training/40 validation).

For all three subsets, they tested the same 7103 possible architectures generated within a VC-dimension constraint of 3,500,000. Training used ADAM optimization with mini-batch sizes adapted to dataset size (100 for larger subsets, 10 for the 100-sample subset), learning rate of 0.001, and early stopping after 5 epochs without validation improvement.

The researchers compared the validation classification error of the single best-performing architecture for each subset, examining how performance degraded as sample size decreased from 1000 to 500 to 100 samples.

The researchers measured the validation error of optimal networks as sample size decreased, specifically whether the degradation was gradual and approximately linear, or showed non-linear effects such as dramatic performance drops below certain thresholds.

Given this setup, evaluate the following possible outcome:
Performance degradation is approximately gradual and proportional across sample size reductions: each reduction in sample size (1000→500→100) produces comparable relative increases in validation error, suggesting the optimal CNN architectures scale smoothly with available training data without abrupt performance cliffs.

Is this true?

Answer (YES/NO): NO